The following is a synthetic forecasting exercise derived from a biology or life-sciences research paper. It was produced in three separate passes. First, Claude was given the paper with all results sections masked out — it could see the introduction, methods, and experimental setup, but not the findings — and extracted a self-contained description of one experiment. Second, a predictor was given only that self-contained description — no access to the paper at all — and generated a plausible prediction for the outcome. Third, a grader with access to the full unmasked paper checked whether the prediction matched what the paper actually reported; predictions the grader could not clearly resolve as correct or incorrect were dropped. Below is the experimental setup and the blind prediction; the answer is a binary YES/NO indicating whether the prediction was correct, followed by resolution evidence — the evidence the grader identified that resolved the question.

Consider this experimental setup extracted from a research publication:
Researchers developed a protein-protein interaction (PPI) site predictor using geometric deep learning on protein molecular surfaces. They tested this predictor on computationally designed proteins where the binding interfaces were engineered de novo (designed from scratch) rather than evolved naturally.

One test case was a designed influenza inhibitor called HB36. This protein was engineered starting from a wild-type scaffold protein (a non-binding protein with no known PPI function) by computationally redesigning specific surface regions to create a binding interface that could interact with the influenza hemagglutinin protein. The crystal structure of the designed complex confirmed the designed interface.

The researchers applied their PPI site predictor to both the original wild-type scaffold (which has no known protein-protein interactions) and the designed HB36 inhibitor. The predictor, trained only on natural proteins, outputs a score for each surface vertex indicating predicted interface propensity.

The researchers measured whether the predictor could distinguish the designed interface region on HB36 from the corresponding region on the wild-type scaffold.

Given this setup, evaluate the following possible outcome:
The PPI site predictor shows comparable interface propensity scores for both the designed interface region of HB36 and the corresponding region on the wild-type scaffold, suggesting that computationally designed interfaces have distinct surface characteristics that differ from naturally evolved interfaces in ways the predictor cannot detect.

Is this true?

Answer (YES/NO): NO